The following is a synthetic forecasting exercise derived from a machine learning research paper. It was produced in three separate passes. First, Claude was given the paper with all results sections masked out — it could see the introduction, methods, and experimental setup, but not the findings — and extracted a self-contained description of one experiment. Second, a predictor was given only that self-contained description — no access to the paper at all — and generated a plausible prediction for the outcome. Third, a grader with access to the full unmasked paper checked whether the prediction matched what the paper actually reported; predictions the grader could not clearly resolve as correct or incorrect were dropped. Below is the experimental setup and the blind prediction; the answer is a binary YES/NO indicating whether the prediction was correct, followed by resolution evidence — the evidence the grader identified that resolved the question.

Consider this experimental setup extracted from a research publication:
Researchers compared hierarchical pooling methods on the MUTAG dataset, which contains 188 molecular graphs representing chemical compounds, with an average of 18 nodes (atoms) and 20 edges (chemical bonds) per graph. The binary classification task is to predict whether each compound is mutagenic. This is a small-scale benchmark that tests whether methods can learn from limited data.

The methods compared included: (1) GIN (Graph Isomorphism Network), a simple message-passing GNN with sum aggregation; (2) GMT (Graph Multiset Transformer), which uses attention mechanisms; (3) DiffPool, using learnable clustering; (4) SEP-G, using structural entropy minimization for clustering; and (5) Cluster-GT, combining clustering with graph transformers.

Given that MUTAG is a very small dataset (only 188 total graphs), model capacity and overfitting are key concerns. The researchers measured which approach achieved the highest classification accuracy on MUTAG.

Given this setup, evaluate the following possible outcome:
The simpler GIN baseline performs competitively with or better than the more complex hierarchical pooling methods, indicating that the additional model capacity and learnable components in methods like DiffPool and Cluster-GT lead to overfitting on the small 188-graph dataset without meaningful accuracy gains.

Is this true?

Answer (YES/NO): NO